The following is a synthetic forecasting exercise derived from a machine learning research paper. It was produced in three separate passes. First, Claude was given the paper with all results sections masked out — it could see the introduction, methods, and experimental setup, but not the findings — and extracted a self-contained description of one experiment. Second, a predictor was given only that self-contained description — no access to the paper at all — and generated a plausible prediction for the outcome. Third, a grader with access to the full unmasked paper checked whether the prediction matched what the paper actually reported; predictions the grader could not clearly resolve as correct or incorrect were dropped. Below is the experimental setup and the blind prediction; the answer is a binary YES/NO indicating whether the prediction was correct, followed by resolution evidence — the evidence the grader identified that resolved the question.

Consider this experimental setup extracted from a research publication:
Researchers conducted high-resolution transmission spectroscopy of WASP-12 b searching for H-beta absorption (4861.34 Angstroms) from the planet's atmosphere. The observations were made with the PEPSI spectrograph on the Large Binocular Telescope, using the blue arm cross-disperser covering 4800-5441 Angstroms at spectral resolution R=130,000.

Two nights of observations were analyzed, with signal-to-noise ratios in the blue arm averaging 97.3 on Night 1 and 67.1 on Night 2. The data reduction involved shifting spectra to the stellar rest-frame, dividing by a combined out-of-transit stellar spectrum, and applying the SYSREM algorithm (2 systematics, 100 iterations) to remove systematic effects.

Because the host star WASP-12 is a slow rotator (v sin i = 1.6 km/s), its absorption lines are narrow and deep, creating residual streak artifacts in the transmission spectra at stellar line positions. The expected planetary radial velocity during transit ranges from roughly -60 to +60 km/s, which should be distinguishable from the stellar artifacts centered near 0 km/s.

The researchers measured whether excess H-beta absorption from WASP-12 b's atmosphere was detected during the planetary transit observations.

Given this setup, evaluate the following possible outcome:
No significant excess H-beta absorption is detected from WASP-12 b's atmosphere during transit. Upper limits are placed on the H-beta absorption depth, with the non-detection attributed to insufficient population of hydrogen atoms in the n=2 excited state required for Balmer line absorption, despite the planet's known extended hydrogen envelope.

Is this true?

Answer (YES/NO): NO